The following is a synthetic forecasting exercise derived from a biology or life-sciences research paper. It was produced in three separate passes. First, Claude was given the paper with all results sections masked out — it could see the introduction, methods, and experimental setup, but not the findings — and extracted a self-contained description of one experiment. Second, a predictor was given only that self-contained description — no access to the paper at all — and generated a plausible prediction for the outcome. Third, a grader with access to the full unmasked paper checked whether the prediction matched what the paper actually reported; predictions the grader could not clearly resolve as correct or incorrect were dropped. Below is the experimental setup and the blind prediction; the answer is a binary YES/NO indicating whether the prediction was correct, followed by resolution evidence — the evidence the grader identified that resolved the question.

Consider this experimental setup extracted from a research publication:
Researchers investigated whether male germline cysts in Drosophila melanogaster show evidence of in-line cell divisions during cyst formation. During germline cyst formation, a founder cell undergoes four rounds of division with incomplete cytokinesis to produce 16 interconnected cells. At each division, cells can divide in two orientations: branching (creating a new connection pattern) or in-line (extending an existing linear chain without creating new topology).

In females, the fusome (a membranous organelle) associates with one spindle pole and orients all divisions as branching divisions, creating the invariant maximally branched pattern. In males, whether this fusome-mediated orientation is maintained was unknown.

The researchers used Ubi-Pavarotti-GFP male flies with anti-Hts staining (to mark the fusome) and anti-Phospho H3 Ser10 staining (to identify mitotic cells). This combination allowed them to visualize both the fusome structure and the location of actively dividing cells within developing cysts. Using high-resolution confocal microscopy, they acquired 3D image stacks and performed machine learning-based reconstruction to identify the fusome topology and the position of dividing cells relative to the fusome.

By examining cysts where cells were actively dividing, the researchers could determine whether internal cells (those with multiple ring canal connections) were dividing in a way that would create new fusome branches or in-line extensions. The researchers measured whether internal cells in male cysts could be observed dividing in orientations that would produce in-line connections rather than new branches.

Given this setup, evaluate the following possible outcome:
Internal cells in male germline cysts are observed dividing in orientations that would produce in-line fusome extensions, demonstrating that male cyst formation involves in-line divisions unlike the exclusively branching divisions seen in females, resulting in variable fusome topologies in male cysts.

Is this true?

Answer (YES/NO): YES